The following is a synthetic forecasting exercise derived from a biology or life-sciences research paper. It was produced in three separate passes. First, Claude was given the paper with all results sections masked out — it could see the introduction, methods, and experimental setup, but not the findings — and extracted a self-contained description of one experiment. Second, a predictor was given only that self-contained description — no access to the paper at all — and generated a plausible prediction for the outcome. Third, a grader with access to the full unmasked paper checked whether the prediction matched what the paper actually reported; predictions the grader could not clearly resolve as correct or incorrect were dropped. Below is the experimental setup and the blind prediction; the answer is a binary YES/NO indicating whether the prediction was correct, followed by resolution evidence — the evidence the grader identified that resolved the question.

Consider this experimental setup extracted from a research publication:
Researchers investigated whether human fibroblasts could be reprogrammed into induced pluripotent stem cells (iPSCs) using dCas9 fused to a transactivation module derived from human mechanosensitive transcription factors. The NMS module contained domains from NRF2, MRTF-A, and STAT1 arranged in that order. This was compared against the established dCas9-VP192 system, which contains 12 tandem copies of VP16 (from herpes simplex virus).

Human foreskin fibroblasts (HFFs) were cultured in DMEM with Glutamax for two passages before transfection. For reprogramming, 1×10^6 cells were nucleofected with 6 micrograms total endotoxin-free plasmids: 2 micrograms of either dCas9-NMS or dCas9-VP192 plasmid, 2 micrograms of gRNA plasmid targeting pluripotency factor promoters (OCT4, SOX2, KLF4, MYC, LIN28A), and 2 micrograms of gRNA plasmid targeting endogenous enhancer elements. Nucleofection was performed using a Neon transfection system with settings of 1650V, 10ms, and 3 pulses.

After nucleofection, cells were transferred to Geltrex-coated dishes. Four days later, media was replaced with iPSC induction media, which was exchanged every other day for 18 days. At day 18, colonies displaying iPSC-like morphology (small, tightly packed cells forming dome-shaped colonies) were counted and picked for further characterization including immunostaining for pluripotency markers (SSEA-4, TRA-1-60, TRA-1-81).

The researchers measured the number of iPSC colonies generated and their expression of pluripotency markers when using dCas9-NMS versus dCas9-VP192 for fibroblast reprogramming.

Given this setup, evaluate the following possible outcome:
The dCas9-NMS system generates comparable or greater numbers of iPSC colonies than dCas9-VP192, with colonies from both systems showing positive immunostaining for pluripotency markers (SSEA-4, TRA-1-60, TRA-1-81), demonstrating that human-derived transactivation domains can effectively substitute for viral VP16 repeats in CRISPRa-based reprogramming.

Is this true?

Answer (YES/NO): NO